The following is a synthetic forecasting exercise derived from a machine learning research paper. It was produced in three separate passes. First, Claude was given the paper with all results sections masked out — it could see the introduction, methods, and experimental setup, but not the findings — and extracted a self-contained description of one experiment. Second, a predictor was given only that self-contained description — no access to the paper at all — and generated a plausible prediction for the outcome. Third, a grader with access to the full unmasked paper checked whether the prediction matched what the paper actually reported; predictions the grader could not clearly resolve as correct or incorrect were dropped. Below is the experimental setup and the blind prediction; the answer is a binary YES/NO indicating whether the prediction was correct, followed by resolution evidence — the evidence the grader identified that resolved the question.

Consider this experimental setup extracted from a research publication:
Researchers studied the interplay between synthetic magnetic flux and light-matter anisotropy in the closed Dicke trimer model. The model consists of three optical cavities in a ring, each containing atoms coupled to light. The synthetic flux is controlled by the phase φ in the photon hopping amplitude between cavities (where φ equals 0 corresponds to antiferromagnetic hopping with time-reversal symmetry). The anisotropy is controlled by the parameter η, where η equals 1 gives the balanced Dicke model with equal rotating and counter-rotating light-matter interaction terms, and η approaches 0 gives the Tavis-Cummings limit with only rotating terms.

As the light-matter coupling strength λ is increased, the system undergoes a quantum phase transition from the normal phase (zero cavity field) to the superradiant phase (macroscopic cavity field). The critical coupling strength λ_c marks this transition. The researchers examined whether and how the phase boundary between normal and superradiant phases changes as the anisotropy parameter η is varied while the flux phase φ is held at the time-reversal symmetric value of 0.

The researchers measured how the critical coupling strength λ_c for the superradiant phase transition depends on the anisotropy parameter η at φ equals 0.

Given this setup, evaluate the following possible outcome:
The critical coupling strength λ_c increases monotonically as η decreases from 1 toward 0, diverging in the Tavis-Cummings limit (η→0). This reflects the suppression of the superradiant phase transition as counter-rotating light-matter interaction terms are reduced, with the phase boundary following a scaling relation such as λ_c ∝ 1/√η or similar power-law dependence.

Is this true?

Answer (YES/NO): NO